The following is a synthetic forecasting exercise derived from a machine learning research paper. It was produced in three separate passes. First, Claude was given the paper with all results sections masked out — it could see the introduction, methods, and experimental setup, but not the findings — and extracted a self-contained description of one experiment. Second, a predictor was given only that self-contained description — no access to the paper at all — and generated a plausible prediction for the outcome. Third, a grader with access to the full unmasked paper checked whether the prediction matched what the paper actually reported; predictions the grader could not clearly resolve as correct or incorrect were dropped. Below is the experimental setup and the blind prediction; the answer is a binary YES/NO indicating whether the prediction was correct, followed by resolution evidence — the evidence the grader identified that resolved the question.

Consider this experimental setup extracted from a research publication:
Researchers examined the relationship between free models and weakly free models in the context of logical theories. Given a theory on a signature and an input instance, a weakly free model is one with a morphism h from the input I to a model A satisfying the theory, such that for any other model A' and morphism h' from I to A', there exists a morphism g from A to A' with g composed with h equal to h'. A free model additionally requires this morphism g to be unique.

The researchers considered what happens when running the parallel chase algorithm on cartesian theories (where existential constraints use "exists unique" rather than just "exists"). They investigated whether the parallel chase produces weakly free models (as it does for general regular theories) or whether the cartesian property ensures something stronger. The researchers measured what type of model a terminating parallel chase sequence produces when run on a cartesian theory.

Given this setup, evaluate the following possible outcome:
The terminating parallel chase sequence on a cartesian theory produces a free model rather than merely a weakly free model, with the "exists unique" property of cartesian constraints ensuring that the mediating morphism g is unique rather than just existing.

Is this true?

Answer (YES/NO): YES